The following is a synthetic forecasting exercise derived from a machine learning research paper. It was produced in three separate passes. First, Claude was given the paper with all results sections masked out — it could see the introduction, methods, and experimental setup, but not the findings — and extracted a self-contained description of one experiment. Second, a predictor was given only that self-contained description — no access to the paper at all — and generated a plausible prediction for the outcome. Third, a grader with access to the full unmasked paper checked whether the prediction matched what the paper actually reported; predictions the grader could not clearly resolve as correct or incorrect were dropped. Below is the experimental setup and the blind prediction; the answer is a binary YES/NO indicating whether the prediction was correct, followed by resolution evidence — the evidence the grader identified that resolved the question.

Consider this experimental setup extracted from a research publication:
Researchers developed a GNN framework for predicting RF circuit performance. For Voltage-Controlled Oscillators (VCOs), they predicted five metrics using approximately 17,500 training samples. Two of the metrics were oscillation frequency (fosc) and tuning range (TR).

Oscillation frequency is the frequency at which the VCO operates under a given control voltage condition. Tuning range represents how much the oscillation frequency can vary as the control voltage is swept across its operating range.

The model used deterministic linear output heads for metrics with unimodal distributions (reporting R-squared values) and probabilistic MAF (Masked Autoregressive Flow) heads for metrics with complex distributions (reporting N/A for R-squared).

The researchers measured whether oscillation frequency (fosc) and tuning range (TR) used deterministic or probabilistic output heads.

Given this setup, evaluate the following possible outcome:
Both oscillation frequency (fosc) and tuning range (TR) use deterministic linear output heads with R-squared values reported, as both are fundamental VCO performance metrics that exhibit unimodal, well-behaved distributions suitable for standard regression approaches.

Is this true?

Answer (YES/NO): NO